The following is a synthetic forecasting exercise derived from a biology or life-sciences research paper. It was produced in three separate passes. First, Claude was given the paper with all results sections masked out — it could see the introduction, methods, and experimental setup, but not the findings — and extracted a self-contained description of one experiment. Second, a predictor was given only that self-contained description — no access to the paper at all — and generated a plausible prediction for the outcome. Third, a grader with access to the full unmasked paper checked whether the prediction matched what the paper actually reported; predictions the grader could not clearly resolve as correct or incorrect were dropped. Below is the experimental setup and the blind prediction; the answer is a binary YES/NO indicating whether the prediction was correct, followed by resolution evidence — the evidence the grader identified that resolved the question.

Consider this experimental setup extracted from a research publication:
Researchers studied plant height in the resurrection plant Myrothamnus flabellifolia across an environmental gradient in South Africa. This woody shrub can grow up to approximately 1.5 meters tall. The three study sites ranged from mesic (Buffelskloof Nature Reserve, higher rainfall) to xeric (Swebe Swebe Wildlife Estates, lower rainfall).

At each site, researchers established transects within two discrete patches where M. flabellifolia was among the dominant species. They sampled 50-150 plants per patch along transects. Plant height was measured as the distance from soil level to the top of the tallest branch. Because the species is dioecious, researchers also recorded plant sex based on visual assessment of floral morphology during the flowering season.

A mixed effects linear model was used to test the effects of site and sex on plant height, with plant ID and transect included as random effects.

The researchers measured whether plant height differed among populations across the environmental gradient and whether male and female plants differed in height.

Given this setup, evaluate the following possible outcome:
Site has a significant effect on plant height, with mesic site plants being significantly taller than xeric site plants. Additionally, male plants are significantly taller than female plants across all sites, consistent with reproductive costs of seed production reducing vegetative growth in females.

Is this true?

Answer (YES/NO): NO